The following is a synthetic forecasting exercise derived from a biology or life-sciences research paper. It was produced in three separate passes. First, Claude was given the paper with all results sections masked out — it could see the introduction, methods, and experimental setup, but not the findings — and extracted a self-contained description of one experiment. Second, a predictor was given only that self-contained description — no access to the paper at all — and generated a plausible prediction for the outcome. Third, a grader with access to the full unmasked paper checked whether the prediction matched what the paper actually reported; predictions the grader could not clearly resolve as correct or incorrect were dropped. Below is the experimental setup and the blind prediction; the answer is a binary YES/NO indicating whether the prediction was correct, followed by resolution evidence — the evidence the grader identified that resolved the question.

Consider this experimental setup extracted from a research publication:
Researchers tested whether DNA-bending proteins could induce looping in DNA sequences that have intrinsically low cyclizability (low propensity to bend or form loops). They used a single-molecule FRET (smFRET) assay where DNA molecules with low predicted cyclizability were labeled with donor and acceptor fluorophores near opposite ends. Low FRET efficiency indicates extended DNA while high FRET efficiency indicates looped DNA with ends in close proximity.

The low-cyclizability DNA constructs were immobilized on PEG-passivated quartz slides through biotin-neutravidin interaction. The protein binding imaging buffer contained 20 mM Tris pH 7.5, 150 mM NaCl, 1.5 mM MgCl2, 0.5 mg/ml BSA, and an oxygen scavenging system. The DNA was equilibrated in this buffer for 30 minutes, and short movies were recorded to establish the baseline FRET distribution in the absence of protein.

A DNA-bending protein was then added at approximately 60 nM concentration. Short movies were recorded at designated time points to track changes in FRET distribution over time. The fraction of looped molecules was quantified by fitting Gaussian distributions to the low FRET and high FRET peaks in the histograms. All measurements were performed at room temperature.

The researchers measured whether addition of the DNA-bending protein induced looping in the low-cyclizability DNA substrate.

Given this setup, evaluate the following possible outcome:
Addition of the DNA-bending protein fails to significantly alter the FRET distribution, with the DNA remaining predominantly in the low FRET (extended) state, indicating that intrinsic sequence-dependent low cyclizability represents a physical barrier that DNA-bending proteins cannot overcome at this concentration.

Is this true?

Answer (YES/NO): NO